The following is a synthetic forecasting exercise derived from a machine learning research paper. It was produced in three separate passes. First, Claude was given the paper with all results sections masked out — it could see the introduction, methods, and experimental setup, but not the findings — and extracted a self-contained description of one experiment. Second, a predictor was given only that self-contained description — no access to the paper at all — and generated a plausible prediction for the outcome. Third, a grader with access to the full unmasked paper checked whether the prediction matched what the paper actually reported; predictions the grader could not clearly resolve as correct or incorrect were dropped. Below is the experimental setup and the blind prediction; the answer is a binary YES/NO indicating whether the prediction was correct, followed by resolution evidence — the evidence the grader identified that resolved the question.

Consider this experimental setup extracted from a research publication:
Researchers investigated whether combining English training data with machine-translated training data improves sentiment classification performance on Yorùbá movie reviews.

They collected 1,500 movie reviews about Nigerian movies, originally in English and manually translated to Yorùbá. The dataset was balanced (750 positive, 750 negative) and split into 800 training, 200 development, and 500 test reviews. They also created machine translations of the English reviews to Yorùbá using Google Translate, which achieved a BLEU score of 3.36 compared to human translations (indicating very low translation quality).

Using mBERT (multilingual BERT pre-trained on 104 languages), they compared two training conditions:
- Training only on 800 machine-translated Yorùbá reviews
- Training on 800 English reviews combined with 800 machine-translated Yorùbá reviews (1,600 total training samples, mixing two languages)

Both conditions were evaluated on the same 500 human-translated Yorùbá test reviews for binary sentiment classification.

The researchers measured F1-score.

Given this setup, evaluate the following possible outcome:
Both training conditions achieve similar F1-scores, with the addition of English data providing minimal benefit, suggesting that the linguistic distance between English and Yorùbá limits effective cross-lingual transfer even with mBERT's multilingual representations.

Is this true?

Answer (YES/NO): YES